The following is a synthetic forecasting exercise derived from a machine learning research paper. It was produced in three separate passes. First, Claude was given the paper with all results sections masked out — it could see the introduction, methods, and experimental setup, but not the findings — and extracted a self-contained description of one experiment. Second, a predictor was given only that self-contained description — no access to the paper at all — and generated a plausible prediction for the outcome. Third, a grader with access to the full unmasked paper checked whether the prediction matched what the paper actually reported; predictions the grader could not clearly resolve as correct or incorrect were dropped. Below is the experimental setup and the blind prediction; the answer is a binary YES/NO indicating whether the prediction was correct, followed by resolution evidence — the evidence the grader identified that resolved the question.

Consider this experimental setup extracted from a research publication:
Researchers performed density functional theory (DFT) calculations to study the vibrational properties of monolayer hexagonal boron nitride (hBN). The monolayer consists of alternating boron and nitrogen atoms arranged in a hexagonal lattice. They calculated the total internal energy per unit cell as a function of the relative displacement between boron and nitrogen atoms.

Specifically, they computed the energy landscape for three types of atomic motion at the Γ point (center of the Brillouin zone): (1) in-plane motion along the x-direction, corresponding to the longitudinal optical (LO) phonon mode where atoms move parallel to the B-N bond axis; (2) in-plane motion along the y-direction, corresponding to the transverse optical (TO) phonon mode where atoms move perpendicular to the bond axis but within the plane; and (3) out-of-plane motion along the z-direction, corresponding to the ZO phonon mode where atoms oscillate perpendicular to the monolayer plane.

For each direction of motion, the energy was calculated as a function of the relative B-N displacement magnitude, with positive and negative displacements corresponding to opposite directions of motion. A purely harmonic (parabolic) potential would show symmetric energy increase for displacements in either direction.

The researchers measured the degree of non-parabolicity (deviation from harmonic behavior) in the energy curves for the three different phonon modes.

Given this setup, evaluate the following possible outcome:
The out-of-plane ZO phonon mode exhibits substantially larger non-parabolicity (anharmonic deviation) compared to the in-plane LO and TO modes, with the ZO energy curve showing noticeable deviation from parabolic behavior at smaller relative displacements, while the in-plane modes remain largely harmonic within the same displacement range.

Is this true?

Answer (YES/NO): NO